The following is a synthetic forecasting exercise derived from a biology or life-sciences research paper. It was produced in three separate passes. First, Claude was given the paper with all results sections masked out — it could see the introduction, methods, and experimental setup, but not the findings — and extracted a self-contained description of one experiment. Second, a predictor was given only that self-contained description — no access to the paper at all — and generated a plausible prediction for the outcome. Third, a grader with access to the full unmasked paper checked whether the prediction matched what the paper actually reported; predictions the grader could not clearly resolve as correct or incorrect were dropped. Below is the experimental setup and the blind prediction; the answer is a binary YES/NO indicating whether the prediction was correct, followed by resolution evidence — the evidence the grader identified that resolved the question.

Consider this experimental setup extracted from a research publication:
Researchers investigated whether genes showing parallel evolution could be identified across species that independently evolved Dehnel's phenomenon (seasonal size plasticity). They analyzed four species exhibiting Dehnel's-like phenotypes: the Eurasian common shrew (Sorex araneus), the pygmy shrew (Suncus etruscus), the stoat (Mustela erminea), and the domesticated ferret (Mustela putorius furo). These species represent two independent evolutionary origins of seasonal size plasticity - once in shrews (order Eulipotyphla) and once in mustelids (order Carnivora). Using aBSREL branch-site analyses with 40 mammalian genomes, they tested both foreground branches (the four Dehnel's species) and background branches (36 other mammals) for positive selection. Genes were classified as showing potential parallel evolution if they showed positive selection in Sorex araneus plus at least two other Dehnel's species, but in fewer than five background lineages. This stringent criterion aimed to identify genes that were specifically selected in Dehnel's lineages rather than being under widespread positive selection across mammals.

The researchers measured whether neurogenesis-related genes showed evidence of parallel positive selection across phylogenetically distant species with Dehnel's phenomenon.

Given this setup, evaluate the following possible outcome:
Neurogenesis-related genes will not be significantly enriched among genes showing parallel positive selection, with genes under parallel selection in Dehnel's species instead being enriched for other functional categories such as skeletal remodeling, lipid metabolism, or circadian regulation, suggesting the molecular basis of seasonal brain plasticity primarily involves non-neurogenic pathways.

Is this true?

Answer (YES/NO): NO